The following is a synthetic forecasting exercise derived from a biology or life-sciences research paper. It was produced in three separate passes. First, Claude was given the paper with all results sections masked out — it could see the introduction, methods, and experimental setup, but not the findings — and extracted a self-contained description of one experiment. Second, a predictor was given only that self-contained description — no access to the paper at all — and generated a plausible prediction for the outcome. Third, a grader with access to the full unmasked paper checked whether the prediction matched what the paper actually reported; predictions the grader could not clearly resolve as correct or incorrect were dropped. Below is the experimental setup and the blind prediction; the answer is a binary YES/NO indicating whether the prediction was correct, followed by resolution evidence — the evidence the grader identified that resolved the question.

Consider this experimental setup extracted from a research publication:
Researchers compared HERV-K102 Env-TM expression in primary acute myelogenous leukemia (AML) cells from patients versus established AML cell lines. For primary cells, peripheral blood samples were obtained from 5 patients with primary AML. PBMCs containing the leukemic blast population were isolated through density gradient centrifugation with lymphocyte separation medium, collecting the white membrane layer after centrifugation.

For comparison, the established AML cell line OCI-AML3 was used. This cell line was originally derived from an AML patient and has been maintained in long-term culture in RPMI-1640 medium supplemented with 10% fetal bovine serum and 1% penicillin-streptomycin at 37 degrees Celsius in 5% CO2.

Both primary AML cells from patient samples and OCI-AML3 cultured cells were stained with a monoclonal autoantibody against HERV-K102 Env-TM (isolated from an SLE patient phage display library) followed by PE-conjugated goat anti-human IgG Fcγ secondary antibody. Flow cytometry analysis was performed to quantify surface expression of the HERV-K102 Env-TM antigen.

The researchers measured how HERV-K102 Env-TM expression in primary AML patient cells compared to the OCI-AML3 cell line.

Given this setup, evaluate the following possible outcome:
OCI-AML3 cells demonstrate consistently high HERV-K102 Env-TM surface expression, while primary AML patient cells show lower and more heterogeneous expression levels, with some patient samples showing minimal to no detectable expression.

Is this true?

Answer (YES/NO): NO